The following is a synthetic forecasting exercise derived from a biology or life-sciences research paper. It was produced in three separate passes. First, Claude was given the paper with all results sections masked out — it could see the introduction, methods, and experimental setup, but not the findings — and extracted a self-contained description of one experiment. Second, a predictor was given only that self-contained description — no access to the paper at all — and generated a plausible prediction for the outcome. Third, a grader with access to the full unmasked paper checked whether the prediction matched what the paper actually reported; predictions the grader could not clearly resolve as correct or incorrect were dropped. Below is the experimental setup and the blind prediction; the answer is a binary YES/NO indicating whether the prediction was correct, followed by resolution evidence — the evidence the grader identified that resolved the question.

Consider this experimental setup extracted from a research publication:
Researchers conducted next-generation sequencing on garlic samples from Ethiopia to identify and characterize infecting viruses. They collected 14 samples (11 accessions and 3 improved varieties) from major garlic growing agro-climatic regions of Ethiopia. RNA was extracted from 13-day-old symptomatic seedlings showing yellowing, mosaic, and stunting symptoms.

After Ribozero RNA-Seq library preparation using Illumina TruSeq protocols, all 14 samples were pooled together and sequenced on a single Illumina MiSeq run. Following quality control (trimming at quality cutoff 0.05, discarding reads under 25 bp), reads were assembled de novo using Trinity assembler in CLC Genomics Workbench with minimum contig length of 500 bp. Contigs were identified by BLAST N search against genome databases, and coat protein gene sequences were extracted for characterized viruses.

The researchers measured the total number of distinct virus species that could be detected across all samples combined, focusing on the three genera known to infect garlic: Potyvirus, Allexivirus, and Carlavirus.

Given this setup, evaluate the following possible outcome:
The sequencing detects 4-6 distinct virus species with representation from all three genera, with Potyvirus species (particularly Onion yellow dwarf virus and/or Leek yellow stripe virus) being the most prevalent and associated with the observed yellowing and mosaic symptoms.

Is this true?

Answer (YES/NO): NO